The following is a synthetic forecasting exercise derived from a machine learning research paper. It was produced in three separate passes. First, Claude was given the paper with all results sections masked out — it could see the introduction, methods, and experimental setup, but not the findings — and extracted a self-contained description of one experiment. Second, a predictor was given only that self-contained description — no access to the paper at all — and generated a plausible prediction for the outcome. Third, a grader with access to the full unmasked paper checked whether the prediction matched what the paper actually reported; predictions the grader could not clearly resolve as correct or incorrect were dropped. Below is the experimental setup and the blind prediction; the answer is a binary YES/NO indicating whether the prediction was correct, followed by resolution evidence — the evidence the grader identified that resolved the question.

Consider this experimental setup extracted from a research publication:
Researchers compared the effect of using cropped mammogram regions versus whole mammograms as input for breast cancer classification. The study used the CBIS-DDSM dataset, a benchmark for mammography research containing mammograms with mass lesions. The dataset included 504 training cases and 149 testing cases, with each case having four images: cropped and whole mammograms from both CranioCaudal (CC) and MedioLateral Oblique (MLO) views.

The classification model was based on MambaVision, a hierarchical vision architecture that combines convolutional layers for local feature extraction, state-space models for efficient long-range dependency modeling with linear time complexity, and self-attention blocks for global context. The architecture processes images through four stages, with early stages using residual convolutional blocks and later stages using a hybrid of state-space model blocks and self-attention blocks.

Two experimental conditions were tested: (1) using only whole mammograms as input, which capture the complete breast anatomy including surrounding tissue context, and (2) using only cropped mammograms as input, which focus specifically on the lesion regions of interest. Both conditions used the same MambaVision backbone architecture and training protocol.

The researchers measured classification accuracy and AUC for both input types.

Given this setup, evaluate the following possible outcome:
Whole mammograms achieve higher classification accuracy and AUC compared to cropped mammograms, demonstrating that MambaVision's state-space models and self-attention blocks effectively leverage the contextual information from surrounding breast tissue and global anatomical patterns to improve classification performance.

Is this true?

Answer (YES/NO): NO